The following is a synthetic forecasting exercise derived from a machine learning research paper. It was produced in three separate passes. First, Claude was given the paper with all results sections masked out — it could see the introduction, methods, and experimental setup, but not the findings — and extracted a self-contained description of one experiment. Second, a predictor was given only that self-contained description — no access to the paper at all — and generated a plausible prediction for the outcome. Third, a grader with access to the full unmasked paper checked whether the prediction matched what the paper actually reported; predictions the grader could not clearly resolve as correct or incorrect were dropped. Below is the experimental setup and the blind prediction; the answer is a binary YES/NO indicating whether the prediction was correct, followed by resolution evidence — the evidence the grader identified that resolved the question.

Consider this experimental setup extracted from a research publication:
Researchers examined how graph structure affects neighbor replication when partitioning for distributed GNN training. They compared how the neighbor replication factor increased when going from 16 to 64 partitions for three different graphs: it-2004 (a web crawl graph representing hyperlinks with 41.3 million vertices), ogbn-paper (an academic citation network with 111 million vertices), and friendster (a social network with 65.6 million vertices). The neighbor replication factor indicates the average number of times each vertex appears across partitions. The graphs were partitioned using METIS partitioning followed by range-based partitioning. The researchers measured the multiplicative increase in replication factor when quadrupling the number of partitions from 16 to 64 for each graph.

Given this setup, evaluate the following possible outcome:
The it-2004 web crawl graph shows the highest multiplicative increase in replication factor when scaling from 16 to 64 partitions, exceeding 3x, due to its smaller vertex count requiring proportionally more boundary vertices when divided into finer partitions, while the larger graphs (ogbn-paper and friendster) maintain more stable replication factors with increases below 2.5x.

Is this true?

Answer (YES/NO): NO